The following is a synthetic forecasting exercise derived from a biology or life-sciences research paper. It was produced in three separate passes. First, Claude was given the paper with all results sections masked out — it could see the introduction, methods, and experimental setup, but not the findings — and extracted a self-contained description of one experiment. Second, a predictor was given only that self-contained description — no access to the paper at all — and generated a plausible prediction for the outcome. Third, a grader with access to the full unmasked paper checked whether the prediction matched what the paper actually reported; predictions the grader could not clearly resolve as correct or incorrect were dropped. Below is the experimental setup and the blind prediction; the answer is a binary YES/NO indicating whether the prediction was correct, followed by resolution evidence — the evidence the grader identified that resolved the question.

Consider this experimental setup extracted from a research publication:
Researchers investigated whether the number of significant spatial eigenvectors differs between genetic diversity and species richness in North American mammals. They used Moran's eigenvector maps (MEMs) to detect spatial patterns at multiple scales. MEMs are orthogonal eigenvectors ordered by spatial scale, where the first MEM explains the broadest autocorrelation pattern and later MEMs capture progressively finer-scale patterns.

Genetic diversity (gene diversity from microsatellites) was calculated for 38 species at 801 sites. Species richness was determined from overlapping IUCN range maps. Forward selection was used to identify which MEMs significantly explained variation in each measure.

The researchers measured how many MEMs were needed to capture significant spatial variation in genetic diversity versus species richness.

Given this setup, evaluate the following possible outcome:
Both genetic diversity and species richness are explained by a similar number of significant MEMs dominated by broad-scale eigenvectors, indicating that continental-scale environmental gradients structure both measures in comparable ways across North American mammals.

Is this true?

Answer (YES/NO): NO